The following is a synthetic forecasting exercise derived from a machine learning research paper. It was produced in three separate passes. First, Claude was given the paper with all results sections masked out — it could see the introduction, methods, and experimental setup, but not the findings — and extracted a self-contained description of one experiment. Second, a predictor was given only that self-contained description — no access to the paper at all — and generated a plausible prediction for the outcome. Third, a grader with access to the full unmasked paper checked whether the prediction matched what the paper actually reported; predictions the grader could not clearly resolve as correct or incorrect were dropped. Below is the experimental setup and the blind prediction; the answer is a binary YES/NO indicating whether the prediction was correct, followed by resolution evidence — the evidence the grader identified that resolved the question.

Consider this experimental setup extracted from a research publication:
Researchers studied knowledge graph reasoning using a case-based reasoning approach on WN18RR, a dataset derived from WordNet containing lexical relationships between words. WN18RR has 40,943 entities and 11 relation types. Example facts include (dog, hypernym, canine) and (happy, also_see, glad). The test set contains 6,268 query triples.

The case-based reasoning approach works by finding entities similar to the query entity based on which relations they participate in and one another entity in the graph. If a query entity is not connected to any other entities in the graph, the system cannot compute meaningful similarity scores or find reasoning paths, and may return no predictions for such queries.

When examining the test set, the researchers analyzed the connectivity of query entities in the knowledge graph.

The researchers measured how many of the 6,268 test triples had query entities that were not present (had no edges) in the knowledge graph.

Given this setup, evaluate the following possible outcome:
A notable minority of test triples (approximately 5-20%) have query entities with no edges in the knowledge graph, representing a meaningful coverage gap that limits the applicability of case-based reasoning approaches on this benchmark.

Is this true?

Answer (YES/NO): NO